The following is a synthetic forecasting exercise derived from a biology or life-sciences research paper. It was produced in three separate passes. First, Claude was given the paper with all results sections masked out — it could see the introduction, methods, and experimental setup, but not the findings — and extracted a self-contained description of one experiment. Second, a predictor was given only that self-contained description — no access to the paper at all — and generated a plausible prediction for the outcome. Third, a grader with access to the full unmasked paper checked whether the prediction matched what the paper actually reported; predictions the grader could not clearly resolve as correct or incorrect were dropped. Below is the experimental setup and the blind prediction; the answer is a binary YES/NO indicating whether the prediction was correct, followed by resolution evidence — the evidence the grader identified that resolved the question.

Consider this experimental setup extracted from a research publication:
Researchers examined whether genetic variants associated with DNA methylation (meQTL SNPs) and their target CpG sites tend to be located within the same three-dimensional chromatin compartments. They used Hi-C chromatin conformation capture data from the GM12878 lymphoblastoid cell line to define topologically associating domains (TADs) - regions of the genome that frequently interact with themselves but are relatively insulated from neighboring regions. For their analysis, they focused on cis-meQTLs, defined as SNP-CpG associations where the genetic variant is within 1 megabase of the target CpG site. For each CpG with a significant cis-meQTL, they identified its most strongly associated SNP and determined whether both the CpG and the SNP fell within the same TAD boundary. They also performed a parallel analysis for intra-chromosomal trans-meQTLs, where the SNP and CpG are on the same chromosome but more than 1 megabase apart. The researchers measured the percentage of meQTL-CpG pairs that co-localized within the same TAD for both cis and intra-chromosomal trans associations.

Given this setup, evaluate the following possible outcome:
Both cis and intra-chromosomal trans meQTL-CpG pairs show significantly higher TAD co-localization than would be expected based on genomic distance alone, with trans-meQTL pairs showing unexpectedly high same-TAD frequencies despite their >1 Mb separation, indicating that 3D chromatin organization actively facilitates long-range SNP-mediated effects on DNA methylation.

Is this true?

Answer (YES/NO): NO